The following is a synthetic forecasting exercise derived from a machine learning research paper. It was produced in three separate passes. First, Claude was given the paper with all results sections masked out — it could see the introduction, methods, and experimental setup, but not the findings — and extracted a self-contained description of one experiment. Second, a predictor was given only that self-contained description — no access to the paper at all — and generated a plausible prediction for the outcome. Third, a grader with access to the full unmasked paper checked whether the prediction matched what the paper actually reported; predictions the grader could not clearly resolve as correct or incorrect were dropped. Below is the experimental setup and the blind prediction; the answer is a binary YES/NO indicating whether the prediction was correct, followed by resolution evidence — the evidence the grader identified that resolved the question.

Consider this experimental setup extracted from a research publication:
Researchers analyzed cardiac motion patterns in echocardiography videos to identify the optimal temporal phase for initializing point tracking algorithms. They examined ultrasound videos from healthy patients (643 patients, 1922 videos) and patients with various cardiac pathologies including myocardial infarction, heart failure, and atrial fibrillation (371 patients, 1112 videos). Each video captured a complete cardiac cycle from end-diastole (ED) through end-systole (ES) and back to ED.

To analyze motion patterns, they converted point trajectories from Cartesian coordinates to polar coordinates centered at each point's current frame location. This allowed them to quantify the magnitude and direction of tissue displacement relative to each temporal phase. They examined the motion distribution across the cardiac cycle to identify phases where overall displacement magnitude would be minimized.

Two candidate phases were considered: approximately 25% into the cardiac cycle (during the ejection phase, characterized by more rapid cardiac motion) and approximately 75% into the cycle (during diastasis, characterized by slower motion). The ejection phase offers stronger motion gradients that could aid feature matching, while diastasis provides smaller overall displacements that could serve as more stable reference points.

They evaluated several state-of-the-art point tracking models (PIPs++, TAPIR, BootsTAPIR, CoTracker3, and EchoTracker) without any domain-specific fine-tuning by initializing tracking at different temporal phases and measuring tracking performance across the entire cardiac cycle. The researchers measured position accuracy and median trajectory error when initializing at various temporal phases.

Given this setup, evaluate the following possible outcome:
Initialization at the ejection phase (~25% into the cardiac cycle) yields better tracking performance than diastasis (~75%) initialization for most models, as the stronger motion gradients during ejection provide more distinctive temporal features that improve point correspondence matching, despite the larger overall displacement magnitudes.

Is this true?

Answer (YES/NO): NO